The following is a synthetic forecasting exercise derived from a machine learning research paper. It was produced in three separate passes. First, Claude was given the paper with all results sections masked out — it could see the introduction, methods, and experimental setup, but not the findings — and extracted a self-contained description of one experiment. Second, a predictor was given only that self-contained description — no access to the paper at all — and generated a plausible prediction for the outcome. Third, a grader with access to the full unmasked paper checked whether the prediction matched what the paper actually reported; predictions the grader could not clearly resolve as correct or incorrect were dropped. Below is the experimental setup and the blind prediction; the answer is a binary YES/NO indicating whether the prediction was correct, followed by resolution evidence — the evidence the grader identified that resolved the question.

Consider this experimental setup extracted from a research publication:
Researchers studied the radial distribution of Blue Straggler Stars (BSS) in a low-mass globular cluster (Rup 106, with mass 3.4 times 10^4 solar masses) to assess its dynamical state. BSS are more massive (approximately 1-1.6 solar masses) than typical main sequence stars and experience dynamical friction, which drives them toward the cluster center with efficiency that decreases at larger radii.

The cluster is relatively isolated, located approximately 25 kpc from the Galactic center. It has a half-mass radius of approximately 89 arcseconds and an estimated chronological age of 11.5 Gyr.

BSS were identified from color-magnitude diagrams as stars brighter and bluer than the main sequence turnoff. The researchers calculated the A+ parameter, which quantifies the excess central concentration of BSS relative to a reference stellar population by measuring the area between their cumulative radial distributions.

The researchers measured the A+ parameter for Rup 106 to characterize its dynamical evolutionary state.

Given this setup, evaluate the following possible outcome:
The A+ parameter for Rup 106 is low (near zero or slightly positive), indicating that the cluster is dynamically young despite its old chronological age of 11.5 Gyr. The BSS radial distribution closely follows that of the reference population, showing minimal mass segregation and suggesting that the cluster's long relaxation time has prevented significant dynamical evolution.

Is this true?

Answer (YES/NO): NO